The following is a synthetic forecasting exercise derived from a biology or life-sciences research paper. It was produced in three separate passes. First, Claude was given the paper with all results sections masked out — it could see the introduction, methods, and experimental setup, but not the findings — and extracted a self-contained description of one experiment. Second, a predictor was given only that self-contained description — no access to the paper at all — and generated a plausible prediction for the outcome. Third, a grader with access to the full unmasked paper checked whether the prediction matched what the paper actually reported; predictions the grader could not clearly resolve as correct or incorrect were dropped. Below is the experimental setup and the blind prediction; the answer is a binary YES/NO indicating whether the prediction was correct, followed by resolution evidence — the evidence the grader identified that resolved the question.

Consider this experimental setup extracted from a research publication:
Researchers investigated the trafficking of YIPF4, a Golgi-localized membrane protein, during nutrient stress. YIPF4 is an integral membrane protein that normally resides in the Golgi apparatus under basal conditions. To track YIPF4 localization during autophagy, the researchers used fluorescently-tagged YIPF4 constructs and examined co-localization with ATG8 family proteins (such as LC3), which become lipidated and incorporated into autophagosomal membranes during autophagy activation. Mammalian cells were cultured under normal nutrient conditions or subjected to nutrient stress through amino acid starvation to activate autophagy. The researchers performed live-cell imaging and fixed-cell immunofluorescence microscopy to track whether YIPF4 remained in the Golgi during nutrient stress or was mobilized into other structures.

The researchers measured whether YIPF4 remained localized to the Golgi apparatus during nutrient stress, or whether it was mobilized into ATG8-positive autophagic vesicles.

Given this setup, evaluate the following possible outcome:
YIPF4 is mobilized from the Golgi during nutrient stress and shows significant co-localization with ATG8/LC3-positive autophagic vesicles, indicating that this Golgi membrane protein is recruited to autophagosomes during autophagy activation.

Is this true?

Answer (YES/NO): YES